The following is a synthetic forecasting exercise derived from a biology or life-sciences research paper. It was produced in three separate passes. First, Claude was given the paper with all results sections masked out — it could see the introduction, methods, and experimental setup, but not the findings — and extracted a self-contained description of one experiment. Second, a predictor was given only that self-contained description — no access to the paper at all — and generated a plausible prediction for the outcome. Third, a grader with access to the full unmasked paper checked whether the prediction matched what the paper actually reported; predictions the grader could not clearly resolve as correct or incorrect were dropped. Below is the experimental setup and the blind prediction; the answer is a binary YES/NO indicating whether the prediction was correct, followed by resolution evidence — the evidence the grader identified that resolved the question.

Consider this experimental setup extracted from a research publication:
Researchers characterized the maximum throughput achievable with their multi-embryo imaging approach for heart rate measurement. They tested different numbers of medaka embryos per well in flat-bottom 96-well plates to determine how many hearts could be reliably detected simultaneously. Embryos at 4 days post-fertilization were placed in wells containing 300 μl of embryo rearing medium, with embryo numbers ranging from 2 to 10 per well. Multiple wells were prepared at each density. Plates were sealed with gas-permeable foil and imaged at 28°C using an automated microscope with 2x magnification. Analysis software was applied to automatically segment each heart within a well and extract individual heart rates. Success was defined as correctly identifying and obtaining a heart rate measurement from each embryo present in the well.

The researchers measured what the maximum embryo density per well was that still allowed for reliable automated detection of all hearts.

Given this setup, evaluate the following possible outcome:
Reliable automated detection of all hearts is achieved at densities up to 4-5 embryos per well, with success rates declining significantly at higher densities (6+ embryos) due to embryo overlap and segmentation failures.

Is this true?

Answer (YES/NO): NO